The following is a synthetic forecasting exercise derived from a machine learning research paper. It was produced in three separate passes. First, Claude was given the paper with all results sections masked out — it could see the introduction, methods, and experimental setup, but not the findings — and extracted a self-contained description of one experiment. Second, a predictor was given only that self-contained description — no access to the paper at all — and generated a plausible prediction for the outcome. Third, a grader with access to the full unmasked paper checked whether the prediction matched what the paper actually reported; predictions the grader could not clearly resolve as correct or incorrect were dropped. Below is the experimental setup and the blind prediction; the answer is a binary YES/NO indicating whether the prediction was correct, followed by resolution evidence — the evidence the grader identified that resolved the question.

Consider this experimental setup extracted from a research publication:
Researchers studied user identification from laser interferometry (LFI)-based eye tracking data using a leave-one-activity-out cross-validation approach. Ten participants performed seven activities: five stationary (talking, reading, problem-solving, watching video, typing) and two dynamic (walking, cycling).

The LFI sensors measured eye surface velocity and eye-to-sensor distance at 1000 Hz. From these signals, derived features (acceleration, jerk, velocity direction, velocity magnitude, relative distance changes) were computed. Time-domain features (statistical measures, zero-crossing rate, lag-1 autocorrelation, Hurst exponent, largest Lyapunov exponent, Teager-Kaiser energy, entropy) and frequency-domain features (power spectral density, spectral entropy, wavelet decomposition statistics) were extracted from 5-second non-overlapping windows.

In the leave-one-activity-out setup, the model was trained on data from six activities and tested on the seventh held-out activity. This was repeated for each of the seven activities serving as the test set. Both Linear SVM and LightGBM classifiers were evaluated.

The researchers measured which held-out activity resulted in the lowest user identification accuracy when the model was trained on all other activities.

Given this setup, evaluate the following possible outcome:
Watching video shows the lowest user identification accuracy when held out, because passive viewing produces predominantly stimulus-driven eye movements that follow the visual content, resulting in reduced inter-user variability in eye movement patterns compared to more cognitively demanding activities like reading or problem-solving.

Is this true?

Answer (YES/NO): NO